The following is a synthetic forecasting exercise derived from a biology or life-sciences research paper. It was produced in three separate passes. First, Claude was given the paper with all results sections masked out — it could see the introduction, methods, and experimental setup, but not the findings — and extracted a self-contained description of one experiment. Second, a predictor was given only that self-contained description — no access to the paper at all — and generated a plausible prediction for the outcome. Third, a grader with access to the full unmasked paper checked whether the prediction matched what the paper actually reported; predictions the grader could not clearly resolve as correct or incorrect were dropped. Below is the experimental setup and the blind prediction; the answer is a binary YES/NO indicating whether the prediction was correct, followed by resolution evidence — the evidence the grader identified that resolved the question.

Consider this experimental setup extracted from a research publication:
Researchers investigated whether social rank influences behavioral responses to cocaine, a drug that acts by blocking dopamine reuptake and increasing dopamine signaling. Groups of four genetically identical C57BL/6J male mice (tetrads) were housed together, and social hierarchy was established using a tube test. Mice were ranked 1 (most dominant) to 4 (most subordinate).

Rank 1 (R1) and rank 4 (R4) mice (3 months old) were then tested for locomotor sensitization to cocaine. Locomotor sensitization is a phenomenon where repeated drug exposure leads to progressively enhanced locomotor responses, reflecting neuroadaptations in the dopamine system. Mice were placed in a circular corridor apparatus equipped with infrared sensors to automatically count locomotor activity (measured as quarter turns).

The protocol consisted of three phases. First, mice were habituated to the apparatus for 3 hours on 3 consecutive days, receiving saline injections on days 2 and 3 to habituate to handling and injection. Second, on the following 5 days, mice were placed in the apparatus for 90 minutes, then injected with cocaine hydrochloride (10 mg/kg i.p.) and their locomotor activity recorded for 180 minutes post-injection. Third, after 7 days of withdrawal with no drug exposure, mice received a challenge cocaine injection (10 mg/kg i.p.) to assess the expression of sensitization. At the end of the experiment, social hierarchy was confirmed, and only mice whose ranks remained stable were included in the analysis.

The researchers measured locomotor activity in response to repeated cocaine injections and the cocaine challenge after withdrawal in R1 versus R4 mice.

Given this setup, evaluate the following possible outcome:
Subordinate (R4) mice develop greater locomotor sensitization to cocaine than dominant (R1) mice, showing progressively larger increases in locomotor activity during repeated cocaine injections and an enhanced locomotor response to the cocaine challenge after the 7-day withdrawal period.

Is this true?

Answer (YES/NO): YES